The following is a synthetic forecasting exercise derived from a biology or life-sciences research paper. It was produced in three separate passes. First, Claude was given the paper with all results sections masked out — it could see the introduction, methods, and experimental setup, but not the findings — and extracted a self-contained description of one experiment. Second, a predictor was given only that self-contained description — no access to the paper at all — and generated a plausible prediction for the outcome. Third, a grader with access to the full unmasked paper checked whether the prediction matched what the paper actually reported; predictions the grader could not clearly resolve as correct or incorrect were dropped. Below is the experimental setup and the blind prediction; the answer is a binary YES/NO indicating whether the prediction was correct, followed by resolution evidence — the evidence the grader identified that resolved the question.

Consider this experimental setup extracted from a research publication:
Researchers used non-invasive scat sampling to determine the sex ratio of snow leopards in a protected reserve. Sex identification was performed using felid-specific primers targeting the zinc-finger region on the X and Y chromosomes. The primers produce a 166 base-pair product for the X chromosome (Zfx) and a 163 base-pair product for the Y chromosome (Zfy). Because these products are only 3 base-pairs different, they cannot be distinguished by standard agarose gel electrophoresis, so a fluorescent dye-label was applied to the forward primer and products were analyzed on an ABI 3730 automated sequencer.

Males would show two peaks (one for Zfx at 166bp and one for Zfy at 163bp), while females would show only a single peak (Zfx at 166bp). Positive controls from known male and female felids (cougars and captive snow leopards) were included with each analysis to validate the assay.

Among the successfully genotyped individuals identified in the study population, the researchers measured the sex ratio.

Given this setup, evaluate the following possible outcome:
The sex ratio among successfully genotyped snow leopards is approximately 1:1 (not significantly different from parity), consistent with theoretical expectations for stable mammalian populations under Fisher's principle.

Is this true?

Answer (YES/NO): NO